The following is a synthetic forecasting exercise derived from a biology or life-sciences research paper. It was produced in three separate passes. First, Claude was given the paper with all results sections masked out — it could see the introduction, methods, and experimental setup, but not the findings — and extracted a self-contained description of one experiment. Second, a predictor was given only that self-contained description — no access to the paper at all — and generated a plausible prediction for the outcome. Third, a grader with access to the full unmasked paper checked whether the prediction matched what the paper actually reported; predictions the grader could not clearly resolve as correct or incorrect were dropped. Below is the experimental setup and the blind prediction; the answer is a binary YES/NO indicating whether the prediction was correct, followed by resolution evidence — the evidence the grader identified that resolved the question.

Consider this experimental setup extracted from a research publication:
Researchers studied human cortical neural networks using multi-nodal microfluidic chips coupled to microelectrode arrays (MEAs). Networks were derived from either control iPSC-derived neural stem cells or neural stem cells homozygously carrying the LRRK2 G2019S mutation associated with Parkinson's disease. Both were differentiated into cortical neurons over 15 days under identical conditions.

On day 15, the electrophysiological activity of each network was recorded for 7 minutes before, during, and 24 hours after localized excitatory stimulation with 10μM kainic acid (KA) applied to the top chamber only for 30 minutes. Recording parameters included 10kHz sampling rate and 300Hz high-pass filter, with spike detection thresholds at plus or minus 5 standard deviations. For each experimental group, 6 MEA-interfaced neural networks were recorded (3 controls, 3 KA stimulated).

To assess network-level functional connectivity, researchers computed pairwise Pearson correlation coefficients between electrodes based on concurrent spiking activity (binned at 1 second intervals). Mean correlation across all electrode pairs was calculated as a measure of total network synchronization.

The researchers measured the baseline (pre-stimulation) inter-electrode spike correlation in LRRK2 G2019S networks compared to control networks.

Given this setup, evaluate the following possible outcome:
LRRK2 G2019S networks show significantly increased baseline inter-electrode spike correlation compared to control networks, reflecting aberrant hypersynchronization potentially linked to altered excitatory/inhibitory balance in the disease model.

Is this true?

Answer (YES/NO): NO